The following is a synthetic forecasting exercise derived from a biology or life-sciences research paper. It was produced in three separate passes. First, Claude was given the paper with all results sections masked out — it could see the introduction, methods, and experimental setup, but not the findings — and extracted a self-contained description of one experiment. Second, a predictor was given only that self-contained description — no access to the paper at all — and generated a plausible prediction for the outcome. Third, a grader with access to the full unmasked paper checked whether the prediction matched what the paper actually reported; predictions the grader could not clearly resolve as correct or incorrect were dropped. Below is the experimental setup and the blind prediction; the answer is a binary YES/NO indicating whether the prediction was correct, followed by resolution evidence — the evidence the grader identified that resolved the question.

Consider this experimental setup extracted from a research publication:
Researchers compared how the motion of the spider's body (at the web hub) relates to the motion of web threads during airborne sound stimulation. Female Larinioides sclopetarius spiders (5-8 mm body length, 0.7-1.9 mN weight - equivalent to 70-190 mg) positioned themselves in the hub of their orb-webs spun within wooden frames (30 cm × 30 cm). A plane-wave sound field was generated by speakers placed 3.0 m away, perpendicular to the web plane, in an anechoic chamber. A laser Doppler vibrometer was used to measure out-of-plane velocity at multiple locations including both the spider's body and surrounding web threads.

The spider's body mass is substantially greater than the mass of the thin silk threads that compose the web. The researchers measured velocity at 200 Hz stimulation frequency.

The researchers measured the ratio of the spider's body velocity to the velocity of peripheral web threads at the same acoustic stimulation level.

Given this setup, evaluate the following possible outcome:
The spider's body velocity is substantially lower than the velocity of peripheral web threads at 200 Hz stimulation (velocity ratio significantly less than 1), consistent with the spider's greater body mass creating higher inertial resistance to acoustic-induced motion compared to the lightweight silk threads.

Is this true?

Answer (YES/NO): YES